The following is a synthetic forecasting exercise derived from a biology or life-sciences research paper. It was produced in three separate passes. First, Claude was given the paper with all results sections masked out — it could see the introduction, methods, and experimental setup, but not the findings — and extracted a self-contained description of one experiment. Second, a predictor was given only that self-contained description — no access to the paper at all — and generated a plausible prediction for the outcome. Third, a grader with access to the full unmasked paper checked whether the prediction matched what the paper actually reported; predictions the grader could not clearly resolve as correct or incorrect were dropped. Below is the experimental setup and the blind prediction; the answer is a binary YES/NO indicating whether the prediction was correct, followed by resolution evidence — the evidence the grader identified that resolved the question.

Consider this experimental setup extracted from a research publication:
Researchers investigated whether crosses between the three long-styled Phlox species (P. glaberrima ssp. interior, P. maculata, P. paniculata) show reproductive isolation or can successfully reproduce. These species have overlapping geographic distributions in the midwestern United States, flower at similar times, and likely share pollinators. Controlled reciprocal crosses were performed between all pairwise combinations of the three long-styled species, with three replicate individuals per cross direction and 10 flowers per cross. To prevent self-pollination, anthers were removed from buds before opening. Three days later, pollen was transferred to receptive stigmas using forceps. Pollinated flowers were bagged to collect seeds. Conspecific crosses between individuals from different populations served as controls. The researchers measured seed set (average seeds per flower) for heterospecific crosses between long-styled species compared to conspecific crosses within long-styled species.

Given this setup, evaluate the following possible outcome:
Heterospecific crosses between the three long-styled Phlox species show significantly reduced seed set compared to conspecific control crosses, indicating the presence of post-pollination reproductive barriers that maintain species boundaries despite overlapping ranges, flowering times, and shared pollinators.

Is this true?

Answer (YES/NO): YES